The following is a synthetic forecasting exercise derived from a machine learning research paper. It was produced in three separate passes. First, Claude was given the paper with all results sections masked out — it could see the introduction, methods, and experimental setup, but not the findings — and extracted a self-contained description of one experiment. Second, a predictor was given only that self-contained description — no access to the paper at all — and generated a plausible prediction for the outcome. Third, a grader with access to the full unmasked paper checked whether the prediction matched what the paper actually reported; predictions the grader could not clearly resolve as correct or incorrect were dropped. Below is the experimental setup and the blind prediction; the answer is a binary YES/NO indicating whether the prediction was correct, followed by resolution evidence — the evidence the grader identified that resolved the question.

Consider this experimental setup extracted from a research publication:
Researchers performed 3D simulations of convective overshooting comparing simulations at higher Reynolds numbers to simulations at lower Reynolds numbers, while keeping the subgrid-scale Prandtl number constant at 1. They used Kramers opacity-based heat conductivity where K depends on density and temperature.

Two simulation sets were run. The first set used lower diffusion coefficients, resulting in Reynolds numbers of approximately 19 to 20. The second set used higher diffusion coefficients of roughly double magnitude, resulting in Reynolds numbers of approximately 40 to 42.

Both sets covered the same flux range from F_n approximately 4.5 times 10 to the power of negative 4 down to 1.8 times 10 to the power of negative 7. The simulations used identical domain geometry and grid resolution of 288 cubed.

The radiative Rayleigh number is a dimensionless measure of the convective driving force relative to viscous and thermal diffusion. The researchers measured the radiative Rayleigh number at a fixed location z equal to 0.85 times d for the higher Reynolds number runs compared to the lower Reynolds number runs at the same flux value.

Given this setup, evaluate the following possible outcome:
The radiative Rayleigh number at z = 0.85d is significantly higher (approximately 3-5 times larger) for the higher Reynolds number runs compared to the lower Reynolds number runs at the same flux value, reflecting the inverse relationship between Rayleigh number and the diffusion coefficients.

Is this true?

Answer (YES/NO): NO